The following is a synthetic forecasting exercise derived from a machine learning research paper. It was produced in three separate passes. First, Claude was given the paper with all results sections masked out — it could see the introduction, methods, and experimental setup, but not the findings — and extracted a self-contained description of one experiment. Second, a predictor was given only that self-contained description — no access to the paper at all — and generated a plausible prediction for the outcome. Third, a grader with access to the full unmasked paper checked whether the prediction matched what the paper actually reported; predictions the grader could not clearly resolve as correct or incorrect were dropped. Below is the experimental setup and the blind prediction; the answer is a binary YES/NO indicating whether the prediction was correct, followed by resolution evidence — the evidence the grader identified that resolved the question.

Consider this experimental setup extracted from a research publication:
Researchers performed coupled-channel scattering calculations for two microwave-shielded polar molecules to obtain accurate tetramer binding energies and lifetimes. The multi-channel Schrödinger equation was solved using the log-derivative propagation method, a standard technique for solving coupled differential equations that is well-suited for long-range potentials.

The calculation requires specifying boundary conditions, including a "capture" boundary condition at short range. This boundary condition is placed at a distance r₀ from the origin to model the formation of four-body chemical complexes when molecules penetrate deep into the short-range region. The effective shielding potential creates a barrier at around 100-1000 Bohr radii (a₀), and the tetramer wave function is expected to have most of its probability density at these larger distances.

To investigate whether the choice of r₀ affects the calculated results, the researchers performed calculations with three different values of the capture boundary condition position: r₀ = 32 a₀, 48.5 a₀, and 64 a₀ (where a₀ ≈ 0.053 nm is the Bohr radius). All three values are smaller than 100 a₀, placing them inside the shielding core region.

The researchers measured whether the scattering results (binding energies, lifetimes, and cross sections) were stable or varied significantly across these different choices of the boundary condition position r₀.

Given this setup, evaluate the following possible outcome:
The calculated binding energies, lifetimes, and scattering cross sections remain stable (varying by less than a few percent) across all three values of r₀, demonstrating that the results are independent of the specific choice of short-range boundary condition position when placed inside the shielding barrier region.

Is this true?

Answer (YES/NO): YES